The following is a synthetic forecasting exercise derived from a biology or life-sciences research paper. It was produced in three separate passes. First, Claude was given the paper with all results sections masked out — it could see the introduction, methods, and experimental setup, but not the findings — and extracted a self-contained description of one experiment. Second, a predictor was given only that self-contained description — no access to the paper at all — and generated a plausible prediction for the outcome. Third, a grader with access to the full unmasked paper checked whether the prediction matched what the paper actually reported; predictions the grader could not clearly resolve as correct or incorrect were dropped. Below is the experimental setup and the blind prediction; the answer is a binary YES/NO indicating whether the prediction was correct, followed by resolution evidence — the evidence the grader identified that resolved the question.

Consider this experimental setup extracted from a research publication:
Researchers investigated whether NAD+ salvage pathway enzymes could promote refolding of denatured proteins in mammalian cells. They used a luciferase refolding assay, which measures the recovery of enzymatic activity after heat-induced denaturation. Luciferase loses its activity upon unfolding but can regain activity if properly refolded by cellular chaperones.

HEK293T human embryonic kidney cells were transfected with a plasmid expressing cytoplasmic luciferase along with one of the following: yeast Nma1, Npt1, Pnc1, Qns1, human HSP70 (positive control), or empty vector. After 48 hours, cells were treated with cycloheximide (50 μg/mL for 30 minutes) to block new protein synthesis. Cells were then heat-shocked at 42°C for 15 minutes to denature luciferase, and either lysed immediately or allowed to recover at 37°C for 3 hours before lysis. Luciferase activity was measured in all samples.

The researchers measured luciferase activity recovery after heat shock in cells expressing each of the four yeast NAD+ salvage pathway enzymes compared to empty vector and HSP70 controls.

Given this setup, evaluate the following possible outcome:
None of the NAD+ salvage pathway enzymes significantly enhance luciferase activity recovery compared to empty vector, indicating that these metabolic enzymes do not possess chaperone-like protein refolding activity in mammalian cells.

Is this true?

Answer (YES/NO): NO